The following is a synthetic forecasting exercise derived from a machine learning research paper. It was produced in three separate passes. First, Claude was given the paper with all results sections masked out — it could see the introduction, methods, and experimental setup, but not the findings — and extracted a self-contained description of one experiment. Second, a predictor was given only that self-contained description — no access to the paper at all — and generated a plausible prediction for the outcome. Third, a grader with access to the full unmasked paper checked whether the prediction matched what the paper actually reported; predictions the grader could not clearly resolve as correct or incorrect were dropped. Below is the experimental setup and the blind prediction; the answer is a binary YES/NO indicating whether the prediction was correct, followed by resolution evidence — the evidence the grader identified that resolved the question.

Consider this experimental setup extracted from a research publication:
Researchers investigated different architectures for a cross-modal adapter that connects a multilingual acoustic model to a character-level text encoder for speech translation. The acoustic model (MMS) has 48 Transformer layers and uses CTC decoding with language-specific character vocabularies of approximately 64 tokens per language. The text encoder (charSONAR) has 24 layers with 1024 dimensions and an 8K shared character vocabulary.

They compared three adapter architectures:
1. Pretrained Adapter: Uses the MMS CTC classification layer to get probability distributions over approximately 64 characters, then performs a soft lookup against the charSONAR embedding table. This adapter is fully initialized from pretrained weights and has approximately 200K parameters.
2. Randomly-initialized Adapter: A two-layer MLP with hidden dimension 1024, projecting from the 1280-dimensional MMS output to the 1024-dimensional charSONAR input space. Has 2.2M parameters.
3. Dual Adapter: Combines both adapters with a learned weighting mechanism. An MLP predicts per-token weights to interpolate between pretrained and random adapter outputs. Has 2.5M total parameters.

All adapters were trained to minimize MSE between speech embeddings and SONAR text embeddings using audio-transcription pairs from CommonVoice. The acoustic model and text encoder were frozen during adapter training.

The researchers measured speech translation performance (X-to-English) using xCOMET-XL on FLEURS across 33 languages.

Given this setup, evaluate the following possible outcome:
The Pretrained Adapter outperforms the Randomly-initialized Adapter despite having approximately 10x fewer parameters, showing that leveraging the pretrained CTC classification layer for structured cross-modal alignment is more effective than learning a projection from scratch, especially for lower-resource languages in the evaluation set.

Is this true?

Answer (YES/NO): YES